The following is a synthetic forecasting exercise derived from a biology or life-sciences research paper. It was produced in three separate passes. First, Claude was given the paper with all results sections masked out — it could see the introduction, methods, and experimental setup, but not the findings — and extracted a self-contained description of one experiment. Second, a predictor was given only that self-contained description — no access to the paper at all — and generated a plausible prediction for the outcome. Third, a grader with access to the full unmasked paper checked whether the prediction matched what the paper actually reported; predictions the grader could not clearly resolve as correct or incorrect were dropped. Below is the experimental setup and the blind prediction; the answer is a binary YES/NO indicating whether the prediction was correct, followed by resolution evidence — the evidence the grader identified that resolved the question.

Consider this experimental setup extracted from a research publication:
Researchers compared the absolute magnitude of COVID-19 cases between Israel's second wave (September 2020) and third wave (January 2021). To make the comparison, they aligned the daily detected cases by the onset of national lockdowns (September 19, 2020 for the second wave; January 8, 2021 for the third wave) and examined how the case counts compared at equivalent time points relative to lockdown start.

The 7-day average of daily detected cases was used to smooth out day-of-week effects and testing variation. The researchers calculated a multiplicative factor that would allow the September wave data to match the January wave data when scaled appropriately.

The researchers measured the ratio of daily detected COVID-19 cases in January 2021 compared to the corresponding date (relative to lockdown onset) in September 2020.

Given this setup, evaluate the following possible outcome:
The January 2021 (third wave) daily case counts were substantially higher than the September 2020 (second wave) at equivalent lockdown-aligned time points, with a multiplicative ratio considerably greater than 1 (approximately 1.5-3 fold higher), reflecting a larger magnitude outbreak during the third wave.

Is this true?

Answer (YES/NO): NO